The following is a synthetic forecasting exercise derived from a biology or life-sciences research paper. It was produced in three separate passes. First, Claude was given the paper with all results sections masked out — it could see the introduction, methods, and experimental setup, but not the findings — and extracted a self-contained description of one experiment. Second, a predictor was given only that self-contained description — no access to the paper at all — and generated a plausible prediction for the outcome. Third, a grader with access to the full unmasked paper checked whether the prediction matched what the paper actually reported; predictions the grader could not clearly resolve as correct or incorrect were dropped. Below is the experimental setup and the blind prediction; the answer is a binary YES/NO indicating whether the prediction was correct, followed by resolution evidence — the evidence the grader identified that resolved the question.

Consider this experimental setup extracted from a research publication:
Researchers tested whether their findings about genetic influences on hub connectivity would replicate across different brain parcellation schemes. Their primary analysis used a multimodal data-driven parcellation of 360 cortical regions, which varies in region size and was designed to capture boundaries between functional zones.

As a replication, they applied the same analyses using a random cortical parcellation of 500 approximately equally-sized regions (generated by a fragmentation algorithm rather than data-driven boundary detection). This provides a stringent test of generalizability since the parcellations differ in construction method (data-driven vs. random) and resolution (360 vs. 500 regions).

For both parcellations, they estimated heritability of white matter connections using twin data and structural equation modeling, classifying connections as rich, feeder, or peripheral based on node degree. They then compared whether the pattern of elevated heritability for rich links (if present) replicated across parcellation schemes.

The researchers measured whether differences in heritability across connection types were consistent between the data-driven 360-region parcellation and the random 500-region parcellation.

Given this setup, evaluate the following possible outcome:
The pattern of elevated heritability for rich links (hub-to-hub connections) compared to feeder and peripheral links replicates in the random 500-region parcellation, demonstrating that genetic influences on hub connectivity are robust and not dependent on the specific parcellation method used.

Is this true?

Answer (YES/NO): YES